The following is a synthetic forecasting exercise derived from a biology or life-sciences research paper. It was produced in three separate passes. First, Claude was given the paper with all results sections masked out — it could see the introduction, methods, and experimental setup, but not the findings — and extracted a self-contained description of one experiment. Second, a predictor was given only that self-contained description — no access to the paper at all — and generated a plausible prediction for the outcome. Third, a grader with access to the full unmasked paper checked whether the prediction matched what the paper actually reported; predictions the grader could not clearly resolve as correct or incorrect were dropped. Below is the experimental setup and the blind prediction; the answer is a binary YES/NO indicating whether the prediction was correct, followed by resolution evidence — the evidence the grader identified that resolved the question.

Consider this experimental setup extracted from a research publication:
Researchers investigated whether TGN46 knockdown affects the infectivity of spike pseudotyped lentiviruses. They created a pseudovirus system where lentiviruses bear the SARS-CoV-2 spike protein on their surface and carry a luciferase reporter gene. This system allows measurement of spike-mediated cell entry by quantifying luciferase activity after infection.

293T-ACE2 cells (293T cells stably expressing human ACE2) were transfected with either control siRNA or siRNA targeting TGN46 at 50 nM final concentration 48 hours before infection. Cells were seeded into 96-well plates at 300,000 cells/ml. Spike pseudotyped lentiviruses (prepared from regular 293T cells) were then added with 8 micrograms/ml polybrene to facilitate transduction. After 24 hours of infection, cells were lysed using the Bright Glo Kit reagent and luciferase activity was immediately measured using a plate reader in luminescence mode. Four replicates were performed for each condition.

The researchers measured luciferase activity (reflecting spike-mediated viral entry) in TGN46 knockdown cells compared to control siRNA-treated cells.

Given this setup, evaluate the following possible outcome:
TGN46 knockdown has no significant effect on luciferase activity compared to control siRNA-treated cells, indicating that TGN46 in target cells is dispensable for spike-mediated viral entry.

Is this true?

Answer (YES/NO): YES